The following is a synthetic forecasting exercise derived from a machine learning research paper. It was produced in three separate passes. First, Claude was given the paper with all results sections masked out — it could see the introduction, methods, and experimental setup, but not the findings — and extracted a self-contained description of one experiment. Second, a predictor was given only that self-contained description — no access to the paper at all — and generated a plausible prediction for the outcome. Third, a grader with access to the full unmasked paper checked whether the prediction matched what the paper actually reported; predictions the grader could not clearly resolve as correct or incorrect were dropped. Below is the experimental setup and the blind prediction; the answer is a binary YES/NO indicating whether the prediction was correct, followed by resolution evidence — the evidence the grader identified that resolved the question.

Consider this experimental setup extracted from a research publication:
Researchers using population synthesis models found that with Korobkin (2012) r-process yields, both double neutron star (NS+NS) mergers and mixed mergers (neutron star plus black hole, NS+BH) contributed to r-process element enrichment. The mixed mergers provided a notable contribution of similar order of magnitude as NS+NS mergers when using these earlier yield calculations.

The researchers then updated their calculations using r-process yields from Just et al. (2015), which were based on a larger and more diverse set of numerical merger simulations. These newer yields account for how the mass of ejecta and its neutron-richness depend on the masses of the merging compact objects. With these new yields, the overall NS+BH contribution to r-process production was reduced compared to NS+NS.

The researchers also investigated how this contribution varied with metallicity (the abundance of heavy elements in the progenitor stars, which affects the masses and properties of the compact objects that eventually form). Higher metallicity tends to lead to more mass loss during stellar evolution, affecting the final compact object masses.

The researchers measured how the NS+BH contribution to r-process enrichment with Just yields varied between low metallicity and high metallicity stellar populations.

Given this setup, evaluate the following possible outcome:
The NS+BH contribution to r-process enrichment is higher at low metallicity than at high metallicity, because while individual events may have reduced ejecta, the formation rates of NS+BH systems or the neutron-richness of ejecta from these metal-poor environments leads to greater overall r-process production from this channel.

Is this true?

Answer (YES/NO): YES